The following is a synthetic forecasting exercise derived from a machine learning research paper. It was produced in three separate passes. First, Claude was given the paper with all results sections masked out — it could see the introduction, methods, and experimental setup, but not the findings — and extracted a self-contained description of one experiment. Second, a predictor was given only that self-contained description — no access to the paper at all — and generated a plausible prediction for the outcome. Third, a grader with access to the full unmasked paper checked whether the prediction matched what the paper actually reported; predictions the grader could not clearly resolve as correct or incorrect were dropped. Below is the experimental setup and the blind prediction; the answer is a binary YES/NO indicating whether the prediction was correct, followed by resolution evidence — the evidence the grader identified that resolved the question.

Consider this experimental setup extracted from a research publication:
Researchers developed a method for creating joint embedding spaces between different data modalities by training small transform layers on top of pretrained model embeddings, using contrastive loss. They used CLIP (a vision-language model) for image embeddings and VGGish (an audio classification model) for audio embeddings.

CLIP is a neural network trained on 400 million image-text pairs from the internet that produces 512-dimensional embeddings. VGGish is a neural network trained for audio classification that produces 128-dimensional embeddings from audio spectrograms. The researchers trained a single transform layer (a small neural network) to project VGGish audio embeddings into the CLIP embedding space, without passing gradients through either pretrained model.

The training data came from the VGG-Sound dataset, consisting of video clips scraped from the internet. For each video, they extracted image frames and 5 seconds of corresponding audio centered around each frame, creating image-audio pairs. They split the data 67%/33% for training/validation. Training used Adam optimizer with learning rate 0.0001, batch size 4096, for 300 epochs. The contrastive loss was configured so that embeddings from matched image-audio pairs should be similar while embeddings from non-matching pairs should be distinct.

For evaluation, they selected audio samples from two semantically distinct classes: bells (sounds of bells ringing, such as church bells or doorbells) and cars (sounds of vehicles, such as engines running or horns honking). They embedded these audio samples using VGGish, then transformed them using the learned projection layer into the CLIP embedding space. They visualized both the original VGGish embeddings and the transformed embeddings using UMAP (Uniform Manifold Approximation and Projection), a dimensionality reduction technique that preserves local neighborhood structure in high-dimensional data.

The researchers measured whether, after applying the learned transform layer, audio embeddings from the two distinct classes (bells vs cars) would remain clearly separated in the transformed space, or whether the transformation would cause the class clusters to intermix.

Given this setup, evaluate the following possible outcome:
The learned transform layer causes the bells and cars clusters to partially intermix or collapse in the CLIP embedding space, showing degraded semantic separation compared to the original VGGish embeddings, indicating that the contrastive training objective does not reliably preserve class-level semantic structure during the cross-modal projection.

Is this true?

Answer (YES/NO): NO